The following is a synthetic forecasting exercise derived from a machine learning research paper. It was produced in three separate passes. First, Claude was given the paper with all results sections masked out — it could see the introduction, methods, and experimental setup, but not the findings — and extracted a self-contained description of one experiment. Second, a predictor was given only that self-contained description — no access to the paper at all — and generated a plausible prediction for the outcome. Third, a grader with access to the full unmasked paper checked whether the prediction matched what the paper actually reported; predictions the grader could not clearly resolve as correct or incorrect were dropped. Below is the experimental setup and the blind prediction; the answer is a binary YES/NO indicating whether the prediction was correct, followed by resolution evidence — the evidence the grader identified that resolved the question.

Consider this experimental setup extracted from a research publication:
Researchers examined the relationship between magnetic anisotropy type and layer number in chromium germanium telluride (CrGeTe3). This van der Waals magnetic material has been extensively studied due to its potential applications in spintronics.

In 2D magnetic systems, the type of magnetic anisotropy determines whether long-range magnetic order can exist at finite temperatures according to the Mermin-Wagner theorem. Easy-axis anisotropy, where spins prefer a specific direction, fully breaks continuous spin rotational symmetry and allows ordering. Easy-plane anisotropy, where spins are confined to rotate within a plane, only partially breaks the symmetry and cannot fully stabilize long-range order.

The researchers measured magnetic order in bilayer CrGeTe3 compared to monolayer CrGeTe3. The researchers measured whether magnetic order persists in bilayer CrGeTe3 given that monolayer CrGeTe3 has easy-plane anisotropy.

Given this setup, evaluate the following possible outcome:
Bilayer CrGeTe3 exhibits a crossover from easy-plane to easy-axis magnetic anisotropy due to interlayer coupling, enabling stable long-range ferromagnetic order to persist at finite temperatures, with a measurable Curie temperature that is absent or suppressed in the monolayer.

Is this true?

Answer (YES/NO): YES